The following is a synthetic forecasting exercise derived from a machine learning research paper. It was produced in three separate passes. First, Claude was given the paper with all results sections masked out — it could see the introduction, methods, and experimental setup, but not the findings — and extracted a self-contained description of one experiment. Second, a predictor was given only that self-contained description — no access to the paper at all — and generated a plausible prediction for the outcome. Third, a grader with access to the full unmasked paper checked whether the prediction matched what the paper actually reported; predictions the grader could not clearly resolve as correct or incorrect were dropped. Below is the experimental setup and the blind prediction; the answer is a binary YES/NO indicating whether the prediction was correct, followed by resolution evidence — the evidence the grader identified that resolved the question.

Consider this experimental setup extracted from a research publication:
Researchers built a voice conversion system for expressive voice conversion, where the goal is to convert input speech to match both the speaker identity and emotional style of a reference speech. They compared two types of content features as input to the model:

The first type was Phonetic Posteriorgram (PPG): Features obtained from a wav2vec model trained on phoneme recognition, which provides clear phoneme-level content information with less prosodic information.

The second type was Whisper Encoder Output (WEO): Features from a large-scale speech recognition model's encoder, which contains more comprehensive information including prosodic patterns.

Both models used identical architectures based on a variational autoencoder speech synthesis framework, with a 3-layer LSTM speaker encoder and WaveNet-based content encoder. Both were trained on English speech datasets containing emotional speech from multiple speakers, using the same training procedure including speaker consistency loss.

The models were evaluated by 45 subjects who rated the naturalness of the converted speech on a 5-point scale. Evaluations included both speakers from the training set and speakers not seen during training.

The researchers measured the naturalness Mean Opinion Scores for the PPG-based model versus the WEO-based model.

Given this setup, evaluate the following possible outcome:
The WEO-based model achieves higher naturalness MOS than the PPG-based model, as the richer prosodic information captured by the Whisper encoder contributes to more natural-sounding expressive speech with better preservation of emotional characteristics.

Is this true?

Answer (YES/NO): NO